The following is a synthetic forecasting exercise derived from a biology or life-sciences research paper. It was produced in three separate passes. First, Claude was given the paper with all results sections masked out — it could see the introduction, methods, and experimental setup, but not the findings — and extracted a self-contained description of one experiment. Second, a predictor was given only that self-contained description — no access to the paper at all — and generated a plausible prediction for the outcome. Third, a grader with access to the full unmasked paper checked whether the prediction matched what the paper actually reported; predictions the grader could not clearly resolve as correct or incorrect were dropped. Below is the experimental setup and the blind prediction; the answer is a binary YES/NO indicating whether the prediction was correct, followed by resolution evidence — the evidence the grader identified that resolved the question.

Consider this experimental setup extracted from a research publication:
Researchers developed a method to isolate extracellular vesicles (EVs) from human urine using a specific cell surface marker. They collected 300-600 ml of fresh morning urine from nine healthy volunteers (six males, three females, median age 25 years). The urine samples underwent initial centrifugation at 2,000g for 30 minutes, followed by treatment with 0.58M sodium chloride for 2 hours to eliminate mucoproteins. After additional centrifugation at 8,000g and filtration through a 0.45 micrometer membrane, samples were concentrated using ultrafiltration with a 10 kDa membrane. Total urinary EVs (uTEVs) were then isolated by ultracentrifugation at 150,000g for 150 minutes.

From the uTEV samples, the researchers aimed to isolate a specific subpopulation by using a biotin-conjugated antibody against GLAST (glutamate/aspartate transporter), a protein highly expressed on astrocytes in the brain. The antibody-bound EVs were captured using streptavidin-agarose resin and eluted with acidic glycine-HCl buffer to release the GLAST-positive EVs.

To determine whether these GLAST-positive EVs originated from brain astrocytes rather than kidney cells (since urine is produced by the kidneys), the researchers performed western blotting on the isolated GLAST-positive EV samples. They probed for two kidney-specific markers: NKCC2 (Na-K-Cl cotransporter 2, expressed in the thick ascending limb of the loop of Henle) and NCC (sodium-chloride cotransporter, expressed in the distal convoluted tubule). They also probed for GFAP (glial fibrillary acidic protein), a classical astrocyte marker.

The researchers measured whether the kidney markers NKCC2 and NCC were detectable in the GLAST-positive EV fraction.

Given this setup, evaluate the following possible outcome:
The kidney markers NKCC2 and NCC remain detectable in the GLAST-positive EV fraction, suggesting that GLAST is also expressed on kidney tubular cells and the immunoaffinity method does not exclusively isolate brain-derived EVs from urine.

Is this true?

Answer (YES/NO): NO